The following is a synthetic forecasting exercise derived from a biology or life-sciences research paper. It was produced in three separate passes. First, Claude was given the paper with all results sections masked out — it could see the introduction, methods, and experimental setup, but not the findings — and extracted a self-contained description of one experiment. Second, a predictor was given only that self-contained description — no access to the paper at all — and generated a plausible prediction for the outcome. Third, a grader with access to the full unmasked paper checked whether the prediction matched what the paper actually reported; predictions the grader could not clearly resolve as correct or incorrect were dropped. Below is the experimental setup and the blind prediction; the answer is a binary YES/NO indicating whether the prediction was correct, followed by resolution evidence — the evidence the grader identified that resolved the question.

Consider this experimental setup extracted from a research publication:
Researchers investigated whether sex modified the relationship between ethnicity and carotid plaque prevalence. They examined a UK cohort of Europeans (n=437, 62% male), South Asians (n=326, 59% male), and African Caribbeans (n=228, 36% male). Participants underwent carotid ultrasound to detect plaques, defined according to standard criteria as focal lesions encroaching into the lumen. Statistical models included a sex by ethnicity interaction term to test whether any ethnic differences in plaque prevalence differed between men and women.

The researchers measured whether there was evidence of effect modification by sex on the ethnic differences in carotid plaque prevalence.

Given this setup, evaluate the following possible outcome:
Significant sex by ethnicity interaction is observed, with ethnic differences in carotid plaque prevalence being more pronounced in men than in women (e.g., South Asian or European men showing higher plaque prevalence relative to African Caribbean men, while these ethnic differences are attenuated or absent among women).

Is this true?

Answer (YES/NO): NO